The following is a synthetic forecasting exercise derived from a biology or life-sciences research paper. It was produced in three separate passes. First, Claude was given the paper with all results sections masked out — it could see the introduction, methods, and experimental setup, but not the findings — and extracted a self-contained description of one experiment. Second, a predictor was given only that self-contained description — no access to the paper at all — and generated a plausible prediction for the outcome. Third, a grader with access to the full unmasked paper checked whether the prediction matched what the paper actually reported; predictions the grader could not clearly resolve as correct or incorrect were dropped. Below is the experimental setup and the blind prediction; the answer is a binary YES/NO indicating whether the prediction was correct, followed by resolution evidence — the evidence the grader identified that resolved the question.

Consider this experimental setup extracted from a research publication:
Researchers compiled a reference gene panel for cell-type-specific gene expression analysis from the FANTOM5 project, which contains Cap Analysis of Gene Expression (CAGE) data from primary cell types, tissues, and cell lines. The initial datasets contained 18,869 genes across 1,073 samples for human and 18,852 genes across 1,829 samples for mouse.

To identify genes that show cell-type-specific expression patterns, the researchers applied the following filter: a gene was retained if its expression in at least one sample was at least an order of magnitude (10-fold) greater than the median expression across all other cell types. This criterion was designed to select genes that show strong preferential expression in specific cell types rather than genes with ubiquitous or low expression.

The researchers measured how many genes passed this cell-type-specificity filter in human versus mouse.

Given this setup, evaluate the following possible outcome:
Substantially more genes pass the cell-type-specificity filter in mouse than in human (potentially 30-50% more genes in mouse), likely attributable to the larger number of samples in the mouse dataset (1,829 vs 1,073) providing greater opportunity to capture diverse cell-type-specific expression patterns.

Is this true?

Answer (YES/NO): NO